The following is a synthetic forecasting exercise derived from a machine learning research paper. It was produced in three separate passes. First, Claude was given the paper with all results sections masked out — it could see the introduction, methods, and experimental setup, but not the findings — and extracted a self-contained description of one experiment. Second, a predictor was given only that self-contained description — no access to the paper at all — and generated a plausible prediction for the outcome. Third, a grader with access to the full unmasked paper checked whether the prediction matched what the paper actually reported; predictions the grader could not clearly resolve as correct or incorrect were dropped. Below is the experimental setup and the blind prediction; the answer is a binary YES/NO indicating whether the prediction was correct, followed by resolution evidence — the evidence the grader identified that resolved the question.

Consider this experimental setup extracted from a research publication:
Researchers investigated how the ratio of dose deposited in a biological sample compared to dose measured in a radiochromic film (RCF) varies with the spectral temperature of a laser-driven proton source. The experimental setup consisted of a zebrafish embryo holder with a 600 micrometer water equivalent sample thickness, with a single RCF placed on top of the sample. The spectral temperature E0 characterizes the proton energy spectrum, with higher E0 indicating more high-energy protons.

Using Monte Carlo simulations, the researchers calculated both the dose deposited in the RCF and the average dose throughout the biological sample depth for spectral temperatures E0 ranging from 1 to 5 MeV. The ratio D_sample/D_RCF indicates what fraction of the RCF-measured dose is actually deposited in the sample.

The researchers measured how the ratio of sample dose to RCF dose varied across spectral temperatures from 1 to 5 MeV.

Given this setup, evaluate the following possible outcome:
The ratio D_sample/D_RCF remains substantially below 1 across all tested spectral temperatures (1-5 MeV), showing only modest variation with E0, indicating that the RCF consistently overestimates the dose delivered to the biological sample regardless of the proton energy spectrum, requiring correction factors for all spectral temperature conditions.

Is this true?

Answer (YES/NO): NO